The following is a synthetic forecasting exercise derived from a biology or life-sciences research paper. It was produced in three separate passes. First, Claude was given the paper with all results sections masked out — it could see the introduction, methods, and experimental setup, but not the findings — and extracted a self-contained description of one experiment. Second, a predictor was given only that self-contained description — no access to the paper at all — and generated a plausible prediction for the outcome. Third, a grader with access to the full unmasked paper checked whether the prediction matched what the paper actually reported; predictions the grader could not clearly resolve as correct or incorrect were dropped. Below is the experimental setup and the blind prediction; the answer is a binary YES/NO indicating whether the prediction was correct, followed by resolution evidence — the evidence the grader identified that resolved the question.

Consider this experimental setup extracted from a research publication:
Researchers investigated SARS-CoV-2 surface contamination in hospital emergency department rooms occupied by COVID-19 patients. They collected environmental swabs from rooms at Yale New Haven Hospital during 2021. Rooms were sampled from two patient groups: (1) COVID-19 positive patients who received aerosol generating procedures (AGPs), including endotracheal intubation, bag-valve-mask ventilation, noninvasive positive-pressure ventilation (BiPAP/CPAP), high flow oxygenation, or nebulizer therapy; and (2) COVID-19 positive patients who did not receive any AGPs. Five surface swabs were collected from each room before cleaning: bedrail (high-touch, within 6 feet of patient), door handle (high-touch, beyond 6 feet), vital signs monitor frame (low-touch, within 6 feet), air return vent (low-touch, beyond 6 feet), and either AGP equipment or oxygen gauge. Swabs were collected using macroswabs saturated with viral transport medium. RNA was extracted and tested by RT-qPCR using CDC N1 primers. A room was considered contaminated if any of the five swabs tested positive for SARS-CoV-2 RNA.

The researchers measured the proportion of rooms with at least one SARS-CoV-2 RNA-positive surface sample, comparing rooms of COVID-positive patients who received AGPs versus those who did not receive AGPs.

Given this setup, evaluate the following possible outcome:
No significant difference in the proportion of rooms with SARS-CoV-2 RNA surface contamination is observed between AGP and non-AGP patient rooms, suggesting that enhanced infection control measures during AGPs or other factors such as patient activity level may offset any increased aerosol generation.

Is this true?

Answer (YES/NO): YES